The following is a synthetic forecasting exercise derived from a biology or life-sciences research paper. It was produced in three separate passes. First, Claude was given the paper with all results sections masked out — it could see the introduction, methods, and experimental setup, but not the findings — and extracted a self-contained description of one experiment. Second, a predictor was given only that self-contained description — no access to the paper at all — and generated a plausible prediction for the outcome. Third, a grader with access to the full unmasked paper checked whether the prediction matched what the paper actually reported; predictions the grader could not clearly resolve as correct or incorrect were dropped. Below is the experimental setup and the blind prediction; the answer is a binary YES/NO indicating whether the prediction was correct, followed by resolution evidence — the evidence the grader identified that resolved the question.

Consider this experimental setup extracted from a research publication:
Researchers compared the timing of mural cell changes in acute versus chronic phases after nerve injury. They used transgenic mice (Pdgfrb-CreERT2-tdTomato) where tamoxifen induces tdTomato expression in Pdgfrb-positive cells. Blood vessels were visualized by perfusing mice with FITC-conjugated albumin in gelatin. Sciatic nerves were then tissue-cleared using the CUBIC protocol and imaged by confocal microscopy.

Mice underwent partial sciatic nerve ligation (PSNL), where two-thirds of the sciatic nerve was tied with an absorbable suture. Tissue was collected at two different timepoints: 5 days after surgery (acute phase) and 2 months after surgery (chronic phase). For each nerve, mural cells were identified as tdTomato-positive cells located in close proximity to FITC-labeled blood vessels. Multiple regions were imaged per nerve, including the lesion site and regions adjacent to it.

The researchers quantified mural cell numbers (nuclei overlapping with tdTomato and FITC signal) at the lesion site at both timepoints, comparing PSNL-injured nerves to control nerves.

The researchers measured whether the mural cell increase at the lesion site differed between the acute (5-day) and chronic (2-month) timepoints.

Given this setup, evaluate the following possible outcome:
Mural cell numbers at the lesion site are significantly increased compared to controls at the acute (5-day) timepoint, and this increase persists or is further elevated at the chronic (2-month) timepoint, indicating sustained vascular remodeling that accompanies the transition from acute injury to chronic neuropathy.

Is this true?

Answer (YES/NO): NO